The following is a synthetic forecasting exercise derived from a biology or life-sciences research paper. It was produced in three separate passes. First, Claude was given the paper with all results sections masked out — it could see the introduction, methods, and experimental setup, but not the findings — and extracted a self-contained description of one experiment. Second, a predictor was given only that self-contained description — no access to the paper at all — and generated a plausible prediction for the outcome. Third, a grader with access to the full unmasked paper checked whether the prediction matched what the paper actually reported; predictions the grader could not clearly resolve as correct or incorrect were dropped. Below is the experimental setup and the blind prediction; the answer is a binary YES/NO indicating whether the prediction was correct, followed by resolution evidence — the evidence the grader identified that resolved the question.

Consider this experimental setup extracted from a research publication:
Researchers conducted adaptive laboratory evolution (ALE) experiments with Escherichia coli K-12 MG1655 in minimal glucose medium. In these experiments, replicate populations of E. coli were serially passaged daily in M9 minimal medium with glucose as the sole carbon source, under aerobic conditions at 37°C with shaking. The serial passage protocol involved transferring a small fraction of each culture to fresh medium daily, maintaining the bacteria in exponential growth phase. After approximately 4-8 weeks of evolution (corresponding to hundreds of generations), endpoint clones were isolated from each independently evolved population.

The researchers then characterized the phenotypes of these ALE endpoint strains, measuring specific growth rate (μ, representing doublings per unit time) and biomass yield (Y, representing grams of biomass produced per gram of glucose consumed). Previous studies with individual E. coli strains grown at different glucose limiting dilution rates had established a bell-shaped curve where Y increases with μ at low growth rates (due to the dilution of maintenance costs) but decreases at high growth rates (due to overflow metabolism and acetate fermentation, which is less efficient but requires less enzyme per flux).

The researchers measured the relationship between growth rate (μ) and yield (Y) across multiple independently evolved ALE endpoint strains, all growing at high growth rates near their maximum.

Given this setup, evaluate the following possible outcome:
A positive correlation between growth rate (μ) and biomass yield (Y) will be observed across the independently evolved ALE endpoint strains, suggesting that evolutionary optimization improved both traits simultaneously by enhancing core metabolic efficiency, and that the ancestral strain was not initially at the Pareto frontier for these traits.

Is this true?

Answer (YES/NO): NO